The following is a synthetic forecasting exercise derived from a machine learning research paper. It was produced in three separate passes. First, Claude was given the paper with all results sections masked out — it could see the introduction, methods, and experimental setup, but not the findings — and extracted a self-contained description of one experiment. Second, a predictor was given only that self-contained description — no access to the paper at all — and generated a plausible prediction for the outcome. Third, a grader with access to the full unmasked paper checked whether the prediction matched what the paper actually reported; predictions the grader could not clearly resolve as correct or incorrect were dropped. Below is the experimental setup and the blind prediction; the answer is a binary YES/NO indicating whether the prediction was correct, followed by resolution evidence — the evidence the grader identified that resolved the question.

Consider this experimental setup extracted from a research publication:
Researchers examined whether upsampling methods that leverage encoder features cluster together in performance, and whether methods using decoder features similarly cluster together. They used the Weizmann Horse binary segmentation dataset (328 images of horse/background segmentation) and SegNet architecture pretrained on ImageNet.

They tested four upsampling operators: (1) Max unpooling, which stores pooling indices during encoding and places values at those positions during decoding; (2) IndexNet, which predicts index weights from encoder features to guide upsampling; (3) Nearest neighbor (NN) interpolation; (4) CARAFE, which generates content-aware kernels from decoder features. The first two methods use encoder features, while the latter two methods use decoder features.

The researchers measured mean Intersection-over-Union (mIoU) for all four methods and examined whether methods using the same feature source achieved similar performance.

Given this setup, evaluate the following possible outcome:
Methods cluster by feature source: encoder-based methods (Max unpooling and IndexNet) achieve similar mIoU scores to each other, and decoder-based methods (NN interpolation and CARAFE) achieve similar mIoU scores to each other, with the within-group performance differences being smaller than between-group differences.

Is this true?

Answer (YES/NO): YES